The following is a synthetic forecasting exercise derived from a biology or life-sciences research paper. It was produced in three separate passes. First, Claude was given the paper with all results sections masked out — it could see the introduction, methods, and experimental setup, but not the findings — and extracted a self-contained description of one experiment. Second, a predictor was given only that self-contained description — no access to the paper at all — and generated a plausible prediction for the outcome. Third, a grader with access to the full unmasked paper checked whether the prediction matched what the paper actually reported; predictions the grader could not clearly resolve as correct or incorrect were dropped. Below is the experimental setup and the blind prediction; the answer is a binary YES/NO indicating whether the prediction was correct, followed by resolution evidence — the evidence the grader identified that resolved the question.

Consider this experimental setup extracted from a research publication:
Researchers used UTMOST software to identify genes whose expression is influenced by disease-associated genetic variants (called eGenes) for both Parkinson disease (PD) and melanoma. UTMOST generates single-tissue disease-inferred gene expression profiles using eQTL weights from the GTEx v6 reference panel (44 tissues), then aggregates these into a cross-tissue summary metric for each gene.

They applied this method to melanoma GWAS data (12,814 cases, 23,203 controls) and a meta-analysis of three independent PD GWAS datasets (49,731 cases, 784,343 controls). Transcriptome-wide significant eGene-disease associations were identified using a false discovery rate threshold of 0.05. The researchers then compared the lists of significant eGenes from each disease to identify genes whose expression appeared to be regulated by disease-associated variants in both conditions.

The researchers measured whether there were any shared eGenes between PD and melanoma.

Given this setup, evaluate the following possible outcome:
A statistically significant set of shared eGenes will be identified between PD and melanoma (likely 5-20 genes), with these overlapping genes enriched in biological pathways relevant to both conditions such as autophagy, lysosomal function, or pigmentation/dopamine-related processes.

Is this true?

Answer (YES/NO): NO